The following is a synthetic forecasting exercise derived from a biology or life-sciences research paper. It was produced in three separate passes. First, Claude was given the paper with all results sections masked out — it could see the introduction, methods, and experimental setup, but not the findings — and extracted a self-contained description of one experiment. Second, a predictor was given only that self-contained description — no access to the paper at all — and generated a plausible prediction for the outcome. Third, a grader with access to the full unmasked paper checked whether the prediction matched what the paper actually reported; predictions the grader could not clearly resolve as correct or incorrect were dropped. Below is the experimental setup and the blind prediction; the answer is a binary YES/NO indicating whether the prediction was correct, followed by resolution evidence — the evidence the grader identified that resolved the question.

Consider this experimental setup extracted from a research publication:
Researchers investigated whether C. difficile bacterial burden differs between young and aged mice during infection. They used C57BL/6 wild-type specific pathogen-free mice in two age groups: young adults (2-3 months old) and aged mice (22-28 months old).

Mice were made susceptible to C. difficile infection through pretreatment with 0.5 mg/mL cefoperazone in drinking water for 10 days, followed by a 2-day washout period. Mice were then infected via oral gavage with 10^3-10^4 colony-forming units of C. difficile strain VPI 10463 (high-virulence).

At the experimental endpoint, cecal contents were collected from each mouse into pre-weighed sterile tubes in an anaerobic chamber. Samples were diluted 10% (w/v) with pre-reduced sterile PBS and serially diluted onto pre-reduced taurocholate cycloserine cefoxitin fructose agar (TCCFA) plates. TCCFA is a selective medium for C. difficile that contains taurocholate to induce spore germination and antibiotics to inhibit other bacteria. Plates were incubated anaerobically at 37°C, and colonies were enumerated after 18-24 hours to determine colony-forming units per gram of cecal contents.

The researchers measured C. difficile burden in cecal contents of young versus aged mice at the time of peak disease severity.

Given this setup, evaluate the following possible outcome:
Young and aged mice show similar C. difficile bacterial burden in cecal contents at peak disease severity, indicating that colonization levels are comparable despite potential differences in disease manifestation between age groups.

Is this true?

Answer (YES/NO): YES